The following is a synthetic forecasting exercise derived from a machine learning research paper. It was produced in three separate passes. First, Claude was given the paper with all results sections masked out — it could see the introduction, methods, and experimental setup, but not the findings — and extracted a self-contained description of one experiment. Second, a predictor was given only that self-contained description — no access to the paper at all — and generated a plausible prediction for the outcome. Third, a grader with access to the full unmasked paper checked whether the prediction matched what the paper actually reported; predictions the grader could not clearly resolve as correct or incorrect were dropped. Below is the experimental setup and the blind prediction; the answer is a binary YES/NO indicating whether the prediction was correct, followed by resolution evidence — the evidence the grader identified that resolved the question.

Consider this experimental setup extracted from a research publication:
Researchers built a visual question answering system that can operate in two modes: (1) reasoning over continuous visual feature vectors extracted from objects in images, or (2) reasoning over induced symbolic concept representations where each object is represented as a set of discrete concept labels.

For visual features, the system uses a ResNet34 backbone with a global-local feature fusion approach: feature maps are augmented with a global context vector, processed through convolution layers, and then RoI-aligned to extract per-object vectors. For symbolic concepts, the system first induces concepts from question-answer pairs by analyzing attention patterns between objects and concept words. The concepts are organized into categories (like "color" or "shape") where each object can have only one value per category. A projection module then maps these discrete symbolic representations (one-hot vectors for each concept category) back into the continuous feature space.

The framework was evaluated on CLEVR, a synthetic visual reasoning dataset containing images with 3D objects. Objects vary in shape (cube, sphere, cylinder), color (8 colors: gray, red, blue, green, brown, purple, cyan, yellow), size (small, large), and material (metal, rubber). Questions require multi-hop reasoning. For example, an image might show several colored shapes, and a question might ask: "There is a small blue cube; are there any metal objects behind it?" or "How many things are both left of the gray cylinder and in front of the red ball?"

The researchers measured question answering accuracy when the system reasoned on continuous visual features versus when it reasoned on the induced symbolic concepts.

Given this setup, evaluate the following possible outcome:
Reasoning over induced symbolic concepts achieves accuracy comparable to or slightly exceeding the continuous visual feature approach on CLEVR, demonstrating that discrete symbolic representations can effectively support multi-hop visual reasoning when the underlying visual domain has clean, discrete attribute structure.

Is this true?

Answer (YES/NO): YES